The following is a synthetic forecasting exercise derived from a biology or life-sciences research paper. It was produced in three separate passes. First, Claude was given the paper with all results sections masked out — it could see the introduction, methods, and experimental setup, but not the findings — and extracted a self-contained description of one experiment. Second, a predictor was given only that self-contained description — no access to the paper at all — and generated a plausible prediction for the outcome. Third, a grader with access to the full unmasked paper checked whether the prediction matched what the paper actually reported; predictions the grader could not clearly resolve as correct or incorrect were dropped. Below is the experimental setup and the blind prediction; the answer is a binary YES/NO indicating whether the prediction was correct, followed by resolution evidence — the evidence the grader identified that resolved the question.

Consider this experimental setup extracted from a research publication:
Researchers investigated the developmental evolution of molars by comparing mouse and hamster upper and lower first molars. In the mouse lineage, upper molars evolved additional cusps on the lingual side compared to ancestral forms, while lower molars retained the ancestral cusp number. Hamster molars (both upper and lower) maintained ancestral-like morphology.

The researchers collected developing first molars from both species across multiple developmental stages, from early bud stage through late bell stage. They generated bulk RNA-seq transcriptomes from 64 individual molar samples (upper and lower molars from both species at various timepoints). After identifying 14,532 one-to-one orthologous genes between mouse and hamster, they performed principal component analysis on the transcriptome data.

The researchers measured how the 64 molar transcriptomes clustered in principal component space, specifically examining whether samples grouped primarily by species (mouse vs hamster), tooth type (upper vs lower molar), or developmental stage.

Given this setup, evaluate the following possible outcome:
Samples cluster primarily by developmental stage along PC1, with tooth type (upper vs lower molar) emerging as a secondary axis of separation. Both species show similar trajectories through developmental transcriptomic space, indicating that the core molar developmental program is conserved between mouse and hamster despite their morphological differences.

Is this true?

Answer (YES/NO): NO